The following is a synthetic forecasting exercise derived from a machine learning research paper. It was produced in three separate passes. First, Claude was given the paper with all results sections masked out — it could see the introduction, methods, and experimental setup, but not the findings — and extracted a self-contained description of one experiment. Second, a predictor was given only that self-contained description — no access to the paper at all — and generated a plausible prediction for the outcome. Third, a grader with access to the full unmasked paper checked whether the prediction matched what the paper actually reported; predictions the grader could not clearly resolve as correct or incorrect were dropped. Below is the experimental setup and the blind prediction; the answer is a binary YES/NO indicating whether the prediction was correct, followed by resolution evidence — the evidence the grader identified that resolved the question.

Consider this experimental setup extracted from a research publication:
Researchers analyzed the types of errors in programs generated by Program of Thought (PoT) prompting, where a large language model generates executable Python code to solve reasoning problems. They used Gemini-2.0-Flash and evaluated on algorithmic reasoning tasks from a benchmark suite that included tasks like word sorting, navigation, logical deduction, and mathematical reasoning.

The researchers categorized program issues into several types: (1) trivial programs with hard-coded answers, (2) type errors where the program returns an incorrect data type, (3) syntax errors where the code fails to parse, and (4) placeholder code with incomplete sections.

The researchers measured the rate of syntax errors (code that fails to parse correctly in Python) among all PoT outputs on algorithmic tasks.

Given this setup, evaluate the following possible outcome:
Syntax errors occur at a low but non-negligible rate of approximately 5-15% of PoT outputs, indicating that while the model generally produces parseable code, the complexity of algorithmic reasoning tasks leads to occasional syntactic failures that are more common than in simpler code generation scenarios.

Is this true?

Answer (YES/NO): YES